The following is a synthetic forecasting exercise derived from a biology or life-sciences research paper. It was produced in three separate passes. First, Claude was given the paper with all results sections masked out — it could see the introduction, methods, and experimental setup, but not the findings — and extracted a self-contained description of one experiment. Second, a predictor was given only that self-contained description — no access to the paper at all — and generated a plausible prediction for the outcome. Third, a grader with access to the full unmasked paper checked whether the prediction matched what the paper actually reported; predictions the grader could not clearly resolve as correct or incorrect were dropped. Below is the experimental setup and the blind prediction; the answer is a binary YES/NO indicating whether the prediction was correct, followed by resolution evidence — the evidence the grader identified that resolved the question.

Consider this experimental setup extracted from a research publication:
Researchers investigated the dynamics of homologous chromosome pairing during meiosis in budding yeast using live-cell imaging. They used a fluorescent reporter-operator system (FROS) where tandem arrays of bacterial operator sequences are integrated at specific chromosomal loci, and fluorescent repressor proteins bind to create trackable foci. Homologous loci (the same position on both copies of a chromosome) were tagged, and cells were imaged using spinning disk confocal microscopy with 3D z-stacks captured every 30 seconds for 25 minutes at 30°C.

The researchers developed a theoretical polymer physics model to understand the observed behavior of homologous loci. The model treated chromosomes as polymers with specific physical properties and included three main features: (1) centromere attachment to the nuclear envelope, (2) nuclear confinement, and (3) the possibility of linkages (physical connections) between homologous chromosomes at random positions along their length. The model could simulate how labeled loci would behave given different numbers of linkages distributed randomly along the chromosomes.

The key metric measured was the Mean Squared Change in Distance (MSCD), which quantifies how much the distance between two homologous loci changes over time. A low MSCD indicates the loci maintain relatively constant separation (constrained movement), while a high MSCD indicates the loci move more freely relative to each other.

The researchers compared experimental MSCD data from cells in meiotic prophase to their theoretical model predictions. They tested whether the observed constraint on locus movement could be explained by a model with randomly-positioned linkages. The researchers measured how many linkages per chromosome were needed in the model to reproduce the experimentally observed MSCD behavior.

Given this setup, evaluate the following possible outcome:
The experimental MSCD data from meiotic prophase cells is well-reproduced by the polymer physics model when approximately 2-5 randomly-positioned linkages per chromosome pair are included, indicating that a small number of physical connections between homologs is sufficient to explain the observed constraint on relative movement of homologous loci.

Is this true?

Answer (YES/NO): YES